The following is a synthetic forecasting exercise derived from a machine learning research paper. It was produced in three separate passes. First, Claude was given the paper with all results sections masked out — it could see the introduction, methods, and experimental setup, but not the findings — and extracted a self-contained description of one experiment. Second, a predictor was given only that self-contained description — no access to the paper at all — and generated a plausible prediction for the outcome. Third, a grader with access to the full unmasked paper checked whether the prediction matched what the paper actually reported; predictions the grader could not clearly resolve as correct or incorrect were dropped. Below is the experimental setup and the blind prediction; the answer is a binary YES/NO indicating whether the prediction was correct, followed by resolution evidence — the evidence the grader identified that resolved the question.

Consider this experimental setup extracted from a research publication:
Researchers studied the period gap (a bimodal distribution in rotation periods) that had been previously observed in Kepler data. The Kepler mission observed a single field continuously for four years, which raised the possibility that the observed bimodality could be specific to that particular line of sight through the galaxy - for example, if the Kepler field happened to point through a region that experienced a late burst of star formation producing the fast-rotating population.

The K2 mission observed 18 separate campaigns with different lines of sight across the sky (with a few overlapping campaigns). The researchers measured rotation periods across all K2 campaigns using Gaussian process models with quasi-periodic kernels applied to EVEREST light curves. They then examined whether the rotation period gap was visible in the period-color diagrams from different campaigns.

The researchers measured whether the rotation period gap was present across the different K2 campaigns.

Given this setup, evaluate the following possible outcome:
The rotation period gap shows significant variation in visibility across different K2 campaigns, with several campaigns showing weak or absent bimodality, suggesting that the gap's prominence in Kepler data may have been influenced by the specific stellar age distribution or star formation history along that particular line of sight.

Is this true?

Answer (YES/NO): NO